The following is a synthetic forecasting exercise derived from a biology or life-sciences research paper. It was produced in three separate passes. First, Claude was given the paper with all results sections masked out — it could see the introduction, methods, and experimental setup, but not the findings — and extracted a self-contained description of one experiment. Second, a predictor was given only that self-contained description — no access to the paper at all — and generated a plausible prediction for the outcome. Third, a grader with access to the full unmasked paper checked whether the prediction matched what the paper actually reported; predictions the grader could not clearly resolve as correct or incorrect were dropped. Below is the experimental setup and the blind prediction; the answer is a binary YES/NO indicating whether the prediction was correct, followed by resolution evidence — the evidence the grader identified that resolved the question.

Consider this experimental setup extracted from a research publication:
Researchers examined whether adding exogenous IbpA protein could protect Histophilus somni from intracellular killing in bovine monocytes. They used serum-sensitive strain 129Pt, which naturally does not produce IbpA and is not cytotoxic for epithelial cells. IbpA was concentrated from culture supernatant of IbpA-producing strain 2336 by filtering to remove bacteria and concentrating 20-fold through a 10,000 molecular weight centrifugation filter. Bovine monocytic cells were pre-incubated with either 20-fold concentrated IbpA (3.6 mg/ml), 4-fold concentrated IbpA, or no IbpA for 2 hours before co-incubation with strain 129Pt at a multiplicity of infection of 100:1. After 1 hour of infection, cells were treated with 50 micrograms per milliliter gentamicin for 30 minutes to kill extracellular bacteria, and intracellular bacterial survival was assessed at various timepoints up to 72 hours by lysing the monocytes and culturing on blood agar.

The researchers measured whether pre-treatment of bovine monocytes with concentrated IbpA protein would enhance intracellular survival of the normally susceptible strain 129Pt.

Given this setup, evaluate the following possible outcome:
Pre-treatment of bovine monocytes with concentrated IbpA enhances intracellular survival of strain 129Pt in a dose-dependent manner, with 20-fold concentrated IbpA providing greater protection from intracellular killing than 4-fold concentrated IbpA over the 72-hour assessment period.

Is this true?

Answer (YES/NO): NO